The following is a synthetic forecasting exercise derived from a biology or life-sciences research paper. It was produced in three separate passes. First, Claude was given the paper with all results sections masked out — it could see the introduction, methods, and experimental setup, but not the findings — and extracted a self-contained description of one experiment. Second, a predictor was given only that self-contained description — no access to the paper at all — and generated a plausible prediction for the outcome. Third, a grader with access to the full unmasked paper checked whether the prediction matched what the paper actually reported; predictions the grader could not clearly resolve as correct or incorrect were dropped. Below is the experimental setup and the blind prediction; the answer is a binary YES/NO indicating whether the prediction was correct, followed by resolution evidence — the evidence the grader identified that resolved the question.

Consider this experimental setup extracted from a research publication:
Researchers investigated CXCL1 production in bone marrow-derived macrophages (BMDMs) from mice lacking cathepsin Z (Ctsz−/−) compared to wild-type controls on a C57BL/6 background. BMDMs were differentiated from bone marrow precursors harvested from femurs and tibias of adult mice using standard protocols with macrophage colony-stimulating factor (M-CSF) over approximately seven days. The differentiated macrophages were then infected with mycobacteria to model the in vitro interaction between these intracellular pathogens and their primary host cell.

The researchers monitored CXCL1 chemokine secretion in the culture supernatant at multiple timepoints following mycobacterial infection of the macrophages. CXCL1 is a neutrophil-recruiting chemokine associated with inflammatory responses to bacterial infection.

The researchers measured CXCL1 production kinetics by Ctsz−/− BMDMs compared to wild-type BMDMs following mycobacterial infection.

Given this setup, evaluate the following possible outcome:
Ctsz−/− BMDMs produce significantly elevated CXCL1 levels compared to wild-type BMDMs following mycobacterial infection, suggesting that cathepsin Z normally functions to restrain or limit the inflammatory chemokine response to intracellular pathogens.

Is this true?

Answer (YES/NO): YES